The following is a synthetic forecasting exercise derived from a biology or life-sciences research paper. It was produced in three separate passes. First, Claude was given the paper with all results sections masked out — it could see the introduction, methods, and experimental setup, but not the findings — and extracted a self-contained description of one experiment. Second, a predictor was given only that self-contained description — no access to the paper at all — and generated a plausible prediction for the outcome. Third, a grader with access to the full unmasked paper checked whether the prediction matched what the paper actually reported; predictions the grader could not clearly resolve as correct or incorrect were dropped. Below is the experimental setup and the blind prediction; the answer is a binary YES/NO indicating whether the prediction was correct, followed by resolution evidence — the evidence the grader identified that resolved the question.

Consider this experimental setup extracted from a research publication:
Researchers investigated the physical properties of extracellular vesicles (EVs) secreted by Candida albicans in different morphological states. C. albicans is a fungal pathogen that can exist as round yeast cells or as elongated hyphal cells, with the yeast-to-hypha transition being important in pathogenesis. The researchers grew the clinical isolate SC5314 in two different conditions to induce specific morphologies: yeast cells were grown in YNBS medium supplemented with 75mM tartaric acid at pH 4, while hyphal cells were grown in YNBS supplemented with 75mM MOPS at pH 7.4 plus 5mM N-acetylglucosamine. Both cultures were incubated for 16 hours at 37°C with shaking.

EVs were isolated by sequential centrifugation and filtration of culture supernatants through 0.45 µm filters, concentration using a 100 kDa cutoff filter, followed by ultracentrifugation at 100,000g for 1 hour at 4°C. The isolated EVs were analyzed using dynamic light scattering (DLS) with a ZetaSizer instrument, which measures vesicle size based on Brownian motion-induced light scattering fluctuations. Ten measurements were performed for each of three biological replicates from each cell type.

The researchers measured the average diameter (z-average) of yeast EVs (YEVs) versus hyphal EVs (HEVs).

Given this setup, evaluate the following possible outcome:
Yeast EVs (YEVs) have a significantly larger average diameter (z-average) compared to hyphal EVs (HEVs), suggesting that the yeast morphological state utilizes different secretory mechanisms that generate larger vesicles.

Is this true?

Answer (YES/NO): YES